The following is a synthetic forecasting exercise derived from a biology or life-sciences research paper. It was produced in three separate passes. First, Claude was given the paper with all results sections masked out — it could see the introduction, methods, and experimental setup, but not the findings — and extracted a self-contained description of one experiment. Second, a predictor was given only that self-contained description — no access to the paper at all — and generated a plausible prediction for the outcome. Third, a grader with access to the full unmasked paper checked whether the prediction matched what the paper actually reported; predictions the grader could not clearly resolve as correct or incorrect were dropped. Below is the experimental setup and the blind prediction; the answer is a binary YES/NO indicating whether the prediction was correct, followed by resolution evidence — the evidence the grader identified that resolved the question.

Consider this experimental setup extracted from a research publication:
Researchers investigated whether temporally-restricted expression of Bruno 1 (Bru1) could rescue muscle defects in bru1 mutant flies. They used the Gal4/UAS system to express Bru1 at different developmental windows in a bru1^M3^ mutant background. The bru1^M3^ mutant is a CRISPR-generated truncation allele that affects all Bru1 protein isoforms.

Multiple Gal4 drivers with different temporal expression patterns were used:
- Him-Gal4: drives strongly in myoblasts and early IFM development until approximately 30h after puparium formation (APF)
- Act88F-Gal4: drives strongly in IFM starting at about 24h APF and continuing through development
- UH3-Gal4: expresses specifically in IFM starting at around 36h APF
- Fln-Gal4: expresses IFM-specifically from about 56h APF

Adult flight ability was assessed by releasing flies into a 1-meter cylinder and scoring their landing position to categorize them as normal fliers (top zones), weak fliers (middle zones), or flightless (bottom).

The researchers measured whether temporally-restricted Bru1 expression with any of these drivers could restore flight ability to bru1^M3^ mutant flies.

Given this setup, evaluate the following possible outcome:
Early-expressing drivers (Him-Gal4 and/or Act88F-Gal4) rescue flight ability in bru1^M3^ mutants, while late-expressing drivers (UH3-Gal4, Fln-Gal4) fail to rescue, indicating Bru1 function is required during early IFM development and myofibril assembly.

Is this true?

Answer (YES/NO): NO